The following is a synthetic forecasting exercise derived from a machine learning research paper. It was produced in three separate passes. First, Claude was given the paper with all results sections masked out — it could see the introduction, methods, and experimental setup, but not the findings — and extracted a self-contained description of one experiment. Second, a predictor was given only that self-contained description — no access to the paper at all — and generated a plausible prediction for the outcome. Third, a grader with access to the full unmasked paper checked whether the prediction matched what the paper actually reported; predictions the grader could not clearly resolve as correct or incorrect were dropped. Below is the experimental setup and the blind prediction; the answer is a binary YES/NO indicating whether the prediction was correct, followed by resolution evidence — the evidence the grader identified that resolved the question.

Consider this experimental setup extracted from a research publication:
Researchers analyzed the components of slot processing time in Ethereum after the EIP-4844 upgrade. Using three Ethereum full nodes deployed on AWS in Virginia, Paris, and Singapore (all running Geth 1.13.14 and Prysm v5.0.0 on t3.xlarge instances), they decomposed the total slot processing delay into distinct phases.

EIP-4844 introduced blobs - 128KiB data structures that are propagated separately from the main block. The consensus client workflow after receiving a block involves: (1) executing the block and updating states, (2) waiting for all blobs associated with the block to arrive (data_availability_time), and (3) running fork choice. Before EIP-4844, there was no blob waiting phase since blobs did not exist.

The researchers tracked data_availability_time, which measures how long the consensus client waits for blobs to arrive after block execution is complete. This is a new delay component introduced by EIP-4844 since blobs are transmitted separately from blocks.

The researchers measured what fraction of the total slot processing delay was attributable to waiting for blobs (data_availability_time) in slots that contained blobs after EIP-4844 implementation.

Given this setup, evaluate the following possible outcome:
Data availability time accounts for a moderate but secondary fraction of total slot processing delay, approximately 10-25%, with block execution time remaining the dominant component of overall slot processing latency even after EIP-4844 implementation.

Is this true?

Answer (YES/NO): NO